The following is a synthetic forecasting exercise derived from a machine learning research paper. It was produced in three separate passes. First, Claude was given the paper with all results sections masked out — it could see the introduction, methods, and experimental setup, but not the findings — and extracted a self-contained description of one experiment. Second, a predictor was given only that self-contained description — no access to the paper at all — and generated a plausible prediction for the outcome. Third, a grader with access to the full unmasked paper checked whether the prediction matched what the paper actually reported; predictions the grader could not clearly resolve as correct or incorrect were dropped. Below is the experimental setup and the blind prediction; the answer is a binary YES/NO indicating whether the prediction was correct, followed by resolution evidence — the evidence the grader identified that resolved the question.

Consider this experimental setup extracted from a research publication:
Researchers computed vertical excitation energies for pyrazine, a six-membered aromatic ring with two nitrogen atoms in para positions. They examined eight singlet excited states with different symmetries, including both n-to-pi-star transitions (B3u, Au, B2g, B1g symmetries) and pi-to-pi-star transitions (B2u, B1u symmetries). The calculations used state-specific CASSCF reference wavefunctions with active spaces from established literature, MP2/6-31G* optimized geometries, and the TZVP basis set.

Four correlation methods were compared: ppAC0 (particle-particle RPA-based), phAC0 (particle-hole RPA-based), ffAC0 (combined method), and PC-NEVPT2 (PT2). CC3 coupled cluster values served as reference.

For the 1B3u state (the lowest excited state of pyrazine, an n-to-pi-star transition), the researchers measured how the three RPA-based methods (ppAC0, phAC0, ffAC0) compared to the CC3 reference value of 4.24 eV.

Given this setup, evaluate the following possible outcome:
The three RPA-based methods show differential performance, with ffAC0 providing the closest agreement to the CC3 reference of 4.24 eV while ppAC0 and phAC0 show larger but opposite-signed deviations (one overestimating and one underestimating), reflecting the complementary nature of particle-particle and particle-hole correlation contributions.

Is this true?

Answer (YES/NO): NO